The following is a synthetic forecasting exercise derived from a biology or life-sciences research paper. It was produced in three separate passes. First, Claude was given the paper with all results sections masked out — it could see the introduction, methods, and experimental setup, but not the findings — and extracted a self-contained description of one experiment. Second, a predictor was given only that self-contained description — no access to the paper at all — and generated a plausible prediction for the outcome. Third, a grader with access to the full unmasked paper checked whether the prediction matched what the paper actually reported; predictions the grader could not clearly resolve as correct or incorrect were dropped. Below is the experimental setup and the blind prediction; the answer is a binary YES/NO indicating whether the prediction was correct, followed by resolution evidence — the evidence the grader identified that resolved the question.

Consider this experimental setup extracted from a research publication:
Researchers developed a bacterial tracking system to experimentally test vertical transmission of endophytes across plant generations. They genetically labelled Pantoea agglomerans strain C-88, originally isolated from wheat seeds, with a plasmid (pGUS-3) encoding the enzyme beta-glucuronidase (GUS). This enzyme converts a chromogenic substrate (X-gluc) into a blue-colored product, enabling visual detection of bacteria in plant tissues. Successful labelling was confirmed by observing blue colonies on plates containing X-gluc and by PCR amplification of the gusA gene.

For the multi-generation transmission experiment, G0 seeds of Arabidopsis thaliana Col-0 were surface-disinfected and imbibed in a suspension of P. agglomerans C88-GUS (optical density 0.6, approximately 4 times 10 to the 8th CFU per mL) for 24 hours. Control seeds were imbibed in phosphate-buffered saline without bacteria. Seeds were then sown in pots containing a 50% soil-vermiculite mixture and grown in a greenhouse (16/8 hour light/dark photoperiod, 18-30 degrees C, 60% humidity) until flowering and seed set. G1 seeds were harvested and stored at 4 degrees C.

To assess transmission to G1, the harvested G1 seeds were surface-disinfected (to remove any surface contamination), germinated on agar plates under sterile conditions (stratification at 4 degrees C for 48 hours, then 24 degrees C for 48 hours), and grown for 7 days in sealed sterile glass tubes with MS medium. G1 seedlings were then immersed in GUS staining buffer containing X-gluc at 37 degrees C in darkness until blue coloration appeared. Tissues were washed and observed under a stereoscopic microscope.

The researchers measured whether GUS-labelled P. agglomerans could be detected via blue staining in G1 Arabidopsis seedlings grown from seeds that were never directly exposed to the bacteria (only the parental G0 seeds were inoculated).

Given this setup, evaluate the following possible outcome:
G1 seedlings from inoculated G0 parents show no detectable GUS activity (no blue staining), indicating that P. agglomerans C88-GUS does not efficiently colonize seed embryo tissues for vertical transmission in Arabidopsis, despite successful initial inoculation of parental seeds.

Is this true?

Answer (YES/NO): YES